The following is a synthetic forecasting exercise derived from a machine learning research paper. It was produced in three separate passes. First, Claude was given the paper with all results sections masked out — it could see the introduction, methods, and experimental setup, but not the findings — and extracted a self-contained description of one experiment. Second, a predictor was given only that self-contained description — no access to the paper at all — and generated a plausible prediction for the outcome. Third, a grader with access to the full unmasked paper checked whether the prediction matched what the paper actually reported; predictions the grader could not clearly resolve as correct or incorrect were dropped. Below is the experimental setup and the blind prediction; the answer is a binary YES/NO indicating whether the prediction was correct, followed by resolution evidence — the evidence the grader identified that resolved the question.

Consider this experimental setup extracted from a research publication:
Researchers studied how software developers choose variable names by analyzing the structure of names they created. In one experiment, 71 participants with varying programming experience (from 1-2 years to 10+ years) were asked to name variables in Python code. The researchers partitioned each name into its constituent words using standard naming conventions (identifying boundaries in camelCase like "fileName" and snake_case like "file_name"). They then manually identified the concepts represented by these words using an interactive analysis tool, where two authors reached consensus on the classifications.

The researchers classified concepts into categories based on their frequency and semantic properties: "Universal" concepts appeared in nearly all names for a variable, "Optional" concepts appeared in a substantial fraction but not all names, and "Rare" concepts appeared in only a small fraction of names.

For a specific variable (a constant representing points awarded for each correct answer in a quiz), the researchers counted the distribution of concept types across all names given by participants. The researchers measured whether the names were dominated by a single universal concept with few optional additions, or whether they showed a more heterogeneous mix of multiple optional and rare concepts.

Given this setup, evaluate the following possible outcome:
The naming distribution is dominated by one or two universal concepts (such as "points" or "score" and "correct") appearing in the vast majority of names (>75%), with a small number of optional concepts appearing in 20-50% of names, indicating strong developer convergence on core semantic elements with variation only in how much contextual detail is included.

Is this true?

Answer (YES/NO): NO